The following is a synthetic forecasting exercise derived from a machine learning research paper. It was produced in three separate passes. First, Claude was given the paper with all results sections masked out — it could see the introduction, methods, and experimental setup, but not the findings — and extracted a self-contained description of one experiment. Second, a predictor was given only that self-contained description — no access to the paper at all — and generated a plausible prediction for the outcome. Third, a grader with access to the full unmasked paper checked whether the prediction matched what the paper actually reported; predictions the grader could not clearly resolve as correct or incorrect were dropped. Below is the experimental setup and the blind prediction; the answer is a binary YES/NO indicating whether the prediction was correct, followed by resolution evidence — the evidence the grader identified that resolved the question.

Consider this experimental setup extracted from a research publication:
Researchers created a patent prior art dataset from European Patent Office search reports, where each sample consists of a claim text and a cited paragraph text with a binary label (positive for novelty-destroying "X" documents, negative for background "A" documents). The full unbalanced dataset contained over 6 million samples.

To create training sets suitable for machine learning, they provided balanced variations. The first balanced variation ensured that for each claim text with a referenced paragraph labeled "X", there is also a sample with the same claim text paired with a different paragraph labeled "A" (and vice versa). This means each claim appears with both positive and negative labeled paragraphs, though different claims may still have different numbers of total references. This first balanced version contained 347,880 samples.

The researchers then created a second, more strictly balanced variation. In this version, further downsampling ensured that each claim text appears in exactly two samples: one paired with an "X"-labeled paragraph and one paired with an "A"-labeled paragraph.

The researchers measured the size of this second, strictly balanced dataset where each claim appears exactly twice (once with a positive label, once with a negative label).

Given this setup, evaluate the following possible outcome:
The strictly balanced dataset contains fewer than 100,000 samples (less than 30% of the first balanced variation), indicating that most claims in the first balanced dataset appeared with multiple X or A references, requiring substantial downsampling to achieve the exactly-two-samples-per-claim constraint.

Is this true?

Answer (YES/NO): YES